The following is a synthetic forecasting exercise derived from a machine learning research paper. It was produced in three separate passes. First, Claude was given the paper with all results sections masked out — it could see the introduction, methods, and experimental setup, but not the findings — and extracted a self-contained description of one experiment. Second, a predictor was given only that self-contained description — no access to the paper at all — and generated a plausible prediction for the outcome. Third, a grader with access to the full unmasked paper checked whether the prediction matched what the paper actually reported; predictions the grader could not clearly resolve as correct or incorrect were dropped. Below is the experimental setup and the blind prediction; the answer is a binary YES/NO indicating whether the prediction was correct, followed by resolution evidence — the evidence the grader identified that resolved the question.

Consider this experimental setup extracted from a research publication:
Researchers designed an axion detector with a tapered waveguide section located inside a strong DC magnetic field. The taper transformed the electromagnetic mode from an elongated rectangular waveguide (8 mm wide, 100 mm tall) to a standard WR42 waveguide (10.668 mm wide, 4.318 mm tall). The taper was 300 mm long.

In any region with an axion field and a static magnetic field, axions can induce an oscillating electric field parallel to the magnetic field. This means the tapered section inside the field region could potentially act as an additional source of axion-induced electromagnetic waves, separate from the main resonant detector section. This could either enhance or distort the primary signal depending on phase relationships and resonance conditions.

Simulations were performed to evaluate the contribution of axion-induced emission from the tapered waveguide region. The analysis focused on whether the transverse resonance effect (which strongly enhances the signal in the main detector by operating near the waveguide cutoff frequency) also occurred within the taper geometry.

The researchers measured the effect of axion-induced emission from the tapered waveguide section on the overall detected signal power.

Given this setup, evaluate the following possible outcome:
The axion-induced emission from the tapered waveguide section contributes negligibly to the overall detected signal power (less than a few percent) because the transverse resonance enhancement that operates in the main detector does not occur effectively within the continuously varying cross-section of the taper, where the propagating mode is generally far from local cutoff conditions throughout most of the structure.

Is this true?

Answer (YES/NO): YES